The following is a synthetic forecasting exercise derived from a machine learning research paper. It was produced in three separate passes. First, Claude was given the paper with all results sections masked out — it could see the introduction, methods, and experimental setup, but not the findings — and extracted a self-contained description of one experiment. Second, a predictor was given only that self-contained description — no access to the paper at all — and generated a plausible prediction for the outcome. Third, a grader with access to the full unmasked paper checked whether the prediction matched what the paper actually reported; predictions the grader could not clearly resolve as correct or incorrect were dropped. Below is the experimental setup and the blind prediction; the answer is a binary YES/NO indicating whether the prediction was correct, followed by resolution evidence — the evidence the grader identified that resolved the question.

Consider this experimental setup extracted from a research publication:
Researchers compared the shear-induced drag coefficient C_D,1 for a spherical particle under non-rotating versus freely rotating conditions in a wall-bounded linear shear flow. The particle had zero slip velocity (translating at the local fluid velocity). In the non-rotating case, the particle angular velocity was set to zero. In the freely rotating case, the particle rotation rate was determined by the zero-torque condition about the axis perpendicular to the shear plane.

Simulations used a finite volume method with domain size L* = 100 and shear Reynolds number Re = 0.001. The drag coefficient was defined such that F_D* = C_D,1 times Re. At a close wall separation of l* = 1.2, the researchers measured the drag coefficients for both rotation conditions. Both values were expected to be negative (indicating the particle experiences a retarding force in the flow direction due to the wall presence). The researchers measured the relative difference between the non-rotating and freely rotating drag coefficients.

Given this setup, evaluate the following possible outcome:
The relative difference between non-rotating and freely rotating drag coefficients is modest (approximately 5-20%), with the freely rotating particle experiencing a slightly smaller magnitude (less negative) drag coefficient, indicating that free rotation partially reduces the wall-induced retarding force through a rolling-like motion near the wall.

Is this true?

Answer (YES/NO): YES